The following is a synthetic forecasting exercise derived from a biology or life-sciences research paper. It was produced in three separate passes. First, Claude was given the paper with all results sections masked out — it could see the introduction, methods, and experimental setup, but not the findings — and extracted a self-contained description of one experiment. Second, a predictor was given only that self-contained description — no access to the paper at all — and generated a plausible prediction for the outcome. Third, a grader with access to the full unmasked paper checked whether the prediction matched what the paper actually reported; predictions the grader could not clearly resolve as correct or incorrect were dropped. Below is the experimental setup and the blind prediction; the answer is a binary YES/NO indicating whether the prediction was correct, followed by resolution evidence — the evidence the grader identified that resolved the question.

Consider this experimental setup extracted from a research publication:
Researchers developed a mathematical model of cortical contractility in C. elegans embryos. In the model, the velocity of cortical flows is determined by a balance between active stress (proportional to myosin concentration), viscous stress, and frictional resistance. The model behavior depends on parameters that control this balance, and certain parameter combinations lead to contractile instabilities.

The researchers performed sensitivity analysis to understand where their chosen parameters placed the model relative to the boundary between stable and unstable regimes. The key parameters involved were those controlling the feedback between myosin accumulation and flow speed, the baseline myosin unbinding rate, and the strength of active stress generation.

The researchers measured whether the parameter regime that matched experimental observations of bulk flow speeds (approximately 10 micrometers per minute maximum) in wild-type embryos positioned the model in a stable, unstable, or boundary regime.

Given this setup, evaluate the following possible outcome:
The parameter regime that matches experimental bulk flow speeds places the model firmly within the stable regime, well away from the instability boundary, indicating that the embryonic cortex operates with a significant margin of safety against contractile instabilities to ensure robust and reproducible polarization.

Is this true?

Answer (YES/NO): NO